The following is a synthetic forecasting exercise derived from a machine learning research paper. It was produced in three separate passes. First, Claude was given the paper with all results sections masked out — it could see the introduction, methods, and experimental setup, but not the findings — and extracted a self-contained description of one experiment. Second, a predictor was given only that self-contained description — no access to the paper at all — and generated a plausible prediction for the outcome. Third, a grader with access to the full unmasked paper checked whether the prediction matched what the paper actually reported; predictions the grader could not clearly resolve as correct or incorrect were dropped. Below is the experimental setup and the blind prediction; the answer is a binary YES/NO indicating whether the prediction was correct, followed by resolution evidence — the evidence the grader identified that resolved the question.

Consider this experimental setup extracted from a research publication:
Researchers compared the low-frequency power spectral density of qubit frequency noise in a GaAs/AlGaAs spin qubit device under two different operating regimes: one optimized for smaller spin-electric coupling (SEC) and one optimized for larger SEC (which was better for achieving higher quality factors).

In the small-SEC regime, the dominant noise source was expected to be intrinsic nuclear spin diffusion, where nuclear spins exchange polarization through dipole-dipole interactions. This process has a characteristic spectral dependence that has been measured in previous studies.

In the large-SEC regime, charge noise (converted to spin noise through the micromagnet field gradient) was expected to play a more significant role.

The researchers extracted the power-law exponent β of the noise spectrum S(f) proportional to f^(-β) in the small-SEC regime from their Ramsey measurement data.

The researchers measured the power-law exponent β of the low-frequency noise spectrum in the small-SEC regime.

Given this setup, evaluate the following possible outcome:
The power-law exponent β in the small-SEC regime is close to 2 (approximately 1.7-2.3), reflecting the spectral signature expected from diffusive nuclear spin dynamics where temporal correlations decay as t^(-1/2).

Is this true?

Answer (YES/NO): YES